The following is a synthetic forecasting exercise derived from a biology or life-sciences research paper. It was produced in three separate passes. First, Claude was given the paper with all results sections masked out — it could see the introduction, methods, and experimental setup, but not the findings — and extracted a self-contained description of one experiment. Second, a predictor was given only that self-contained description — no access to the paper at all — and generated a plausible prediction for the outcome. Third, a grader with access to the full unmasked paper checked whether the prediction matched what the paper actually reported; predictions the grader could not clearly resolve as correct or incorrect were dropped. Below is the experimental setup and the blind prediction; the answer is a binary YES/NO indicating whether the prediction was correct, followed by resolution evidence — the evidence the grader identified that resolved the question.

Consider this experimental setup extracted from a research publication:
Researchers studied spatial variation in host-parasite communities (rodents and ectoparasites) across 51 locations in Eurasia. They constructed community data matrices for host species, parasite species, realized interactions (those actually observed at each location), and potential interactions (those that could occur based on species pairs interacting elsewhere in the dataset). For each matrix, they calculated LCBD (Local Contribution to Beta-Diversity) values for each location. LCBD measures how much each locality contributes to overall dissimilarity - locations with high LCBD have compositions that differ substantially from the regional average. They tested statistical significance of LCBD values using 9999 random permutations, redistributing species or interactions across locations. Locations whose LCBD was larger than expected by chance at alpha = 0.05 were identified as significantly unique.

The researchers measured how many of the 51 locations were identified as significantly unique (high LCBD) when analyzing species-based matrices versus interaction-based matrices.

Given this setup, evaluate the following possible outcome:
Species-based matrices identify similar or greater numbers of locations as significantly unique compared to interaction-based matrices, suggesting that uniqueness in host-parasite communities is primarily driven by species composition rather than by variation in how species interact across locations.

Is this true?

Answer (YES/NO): NO